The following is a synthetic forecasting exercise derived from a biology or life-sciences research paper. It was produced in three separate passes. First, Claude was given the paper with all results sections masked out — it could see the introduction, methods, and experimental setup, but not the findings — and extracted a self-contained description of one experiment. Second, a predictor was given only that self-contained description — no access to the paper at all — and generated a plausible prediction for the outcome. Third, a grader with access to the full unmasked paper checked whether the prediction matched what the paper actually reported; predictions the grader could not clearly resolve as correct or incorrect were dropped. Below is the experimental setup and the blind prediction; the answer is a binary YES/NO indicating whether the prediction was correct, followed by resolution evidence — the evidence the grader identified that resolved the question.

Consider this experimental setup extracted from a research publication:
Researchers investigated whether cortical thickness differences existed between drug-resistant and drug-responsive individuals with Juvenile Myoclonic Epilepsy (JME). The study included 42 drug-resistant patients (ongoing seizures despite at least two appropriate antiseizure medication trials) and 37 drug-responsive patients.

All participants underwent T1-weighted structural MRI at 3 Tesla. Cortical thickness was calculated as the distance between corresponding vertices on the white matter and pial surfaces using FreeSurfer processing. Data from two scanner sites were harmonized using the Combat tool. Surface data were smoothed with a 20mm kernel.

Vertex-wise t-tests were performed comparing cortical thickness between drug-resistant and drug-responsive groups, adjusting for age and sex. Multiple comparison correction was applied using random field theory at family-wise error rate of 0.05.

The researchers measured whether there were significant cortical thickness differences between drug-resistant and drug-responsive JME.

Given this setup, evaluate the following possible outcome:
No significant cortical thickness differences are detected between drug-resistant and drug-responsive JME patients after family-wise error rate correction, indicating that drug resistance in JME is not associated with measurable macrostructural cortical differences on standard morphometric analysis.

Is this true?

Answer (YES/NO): NO